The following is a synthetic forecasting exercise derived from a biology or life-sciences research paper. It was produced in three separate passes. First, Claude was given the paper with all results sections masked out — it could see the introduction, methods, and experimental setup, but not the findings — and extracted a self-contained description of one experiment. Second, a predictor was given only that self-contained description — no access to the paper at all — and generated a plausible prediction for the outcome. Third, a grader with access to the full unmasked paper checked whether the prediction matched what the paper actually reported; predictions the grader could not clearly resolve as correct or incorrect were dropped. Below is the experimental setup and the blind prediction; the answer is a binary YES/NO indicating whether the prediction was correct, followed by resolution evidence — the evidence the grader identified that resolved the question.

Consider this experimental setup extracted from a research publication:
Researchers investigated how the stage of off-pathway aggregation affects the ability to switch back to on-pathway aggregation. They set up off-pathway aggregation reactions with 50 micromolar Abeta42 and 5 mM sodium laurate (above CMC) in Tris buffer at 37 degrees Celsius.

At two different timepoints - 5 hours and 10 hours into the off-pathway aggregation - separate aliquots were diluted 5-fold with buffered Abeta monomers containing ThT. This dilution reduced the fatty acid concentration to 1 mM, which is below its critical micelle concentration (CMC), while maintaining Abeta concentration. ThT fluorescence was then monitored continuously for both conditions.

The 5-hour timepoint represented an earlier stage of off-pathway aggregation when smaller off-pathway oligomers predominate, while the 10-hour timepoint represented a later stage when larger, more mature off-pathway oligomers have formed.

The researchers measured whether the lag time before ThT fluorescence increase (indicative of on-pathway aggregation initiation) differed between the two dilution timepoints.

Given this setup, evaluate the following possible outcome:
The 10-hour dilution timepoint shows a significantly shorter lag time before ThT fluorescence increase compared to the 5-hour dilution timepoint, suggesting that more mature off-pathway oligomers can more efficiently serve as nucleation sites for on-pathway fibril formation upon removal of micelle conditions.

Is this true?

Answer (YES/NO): NO